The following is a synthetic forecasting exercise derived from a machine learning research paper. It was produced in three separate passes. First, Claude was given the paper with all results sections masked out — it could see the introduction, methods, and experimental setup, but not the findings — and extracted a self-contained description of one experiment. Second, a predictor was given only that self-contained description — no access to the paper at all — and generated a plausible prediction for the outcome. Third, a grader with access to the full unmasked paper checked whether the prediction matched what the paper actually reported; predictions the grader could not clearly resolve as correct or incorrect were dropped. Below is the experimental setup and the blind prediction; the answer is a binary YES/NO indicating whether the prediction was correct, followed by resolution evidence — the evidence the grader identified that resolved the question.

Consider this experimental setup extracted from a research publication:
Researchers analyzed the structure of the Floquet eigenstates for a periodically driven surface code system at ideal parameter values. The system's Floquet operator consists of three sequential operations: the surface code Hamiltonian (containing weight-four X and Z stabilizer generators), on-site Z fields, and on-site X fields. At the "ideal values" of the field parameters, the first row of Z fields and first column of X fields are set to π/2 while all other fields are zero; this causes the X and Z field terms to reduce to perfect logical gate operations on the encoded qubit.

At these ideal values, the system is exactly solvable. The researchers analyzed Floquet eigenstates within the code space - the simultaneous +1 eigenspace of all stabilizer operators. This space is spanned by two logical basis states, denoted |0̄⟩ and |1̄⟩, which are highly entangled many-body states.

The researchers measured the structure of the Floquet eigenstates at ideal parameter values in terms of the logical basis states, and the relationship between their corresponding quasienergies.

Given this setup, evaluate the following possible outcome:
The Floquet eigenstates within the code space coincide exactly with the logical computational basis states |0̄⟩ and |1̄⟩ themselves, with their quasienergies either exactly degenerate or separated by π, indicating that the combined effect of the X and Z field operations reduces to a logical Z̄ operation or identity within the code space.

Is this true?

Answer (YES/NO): NO